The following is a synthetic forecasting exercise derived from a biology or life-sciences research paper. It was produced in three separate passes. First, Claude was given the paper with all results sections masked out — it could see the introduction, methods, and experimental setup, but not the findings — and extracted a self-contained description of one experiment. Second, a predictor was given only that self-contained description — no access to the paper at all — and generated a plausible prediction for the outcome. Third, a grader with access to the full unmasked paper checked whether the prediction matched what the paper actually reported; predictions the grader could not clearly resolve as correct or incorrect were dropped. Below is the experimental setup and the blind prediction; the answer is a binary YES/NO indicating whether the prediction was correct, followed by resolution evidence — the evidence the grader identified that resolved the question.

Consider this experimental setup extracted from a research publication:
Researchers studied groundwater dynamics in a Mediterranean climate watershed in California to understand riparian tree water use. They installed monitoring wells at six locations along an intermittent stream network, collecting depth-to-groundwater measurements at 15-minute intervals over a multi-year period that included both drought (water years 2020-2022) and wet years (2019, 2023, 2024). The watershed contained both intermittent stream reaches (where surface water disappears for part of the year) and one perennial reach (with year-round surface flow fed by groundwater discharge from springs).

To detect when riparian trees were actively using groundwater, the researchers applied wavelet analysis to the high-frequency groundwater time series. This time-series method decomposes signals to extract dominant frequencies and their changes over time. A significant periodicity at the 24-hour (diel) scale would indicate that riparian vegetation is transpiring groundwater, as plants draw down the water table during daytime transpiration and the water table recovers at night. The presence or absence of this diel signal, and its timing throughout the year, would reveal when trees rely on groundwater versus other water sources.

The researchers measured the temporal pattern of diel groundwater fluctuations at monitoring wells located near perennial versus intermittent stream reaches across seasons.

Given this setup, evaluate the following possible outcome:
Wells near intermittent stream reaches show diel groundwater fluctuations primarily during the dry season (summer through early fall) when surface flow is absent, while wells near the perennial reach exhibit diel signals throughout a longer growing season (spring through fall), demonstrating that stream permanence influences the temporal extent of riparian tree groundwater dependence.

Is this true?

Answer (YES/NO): NO